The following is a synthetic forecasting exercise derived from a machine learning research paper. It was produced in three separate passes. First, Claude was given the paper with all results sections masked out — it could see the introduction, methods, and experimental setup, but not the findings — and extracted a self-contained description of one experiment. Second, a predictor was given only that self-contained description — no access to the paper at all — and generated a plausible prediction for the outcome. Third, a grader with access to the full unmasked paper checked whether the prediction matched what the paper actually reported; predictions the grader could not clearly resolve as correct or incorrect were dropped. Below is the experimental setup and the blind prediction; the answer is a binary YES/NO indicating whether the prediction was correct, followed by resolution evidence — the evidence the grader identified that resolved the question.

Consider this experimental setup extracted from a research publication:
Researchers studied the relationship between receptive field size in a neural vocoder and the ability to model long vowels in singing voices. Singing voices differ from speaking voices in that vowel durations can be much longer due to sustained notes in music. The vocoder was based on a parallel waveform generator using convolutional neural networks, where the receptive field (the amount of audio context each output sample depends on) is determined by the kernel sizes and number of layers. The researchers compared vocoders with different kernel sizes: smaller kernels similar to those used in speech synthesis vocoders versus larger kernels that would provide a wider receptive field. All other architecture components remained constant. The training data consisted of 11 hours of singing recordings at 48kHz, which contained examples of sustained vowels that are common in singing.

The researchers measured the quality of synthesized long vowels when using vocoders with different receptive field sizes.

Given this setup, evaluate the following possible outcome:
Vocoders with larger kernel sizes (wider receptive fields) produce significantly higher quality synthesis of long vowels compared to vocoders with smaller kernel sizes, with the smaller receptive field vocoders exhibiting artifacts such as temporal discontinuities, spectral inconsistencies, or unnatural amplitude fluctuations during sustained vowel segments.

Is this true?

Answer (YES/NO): NO